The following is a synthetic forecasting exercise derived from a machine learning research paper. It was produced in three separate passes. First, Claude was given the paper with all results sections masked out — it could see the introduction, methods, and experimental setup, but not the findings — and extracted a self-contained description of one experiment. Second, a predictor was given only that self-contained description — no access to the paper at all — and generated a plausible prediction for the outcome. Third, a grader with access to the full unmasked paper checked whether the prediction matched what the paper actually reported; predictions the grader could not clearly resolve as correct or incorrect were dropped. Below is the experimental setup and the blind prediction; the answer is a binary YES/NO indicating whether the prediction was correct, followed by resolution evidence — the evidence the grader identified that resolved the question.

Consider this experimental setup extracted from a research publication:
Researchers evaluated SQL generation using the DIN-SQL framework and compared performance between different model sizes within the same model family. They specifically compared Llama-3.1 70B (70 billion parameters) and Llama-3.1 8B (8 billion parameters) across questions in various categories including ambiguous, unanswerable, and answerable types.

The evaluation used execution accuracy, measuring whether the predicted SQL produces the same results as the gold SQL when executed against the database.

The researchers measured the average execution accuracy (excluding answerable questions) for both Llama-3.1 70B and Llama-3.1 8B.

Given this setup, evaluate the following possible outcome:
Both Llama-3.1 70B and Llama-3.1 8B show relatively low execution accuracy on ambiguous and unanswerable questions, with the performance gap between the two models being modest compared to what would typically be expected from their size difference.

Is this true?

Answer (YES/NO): NO